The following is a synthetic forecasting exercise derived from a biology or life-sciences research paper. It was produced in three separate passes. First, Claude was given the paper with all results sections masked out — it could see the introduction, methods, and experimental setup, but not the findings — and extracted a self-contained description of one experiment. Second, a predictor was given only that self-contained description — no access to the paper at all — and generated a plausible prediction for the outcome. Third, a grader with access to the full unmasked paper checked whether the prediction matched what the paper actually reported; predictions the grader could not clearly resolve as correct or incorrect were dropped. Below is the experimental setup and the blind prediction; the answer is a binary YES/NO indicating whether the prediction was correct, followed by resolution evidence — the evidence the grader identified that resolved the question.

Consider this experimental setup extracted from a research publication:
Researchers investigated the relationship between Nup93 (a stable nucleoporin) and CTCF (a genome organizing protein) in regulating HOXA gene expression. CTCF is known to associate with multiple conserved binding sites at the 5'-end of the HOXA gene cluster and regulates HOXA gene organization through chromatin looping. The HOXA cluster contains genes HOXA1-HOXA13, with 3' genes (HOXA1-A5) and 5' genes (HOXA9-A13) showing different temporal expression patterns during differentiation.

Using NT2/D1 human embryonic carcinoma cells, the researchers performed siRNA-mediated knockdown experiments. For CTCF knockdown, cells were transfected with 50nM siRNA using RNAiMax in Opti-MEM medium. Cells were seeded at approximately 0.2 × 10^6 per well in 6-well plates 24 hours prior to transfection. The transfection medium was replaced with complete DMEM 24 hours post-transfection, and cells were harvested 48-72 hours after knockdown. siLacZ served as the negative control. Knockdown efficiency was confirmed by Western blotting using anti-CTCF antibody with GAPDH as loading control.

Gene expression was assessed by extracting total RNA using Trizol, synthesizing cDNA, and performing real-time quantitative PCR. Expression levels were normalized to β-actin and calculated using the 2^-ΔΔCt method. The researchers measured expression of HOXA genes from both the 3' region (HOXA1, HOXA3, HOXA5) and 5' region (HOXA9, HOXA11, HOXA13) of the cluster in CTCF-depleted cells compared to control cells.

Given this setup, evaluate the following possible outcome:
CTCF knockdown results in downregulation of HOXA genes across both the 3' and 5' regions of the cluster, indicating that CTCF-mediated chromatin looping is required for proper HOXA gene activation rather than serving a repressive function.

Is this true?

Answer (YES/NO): NO